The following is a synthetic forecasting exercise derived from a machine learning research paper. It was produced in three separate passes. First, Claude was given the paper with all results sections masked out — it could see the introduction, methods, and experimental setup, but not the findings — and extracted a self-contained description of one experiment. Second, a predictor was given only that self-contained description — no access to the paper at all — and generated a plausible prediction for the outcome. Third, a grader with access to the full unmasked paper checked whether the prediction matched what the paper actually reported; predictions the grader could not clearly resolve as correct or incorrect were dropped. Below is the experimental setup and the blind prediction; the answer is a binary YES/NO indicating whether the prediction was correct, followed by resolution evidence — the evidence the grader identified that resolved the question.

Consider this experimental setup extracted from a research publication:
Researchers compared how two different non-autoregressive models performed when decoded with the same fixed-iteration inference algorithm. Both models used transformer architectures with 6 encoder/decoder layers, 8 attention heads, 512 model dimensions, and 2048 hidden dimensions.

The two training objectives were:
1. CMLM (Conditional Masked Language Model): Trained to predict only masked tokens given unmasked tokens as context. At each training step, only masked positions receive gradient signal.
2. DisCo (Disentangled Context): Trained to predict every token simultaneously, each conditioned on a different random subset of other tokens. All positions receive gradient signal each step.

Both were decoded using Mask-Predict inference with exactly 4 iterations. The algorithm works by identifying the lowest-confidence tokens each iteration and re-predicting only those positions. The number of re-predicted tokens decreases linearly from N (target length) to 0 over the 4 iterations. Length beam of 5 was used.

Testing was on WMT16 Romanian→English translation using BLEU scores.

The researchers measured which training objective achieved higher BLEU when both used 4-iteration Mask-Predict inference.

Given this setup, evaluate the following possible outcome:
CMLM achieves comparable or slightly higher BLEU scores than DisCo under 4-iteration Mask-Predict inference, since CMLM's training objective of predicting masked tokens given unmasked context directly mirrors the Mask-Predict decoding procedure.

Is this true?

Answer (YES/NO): YES